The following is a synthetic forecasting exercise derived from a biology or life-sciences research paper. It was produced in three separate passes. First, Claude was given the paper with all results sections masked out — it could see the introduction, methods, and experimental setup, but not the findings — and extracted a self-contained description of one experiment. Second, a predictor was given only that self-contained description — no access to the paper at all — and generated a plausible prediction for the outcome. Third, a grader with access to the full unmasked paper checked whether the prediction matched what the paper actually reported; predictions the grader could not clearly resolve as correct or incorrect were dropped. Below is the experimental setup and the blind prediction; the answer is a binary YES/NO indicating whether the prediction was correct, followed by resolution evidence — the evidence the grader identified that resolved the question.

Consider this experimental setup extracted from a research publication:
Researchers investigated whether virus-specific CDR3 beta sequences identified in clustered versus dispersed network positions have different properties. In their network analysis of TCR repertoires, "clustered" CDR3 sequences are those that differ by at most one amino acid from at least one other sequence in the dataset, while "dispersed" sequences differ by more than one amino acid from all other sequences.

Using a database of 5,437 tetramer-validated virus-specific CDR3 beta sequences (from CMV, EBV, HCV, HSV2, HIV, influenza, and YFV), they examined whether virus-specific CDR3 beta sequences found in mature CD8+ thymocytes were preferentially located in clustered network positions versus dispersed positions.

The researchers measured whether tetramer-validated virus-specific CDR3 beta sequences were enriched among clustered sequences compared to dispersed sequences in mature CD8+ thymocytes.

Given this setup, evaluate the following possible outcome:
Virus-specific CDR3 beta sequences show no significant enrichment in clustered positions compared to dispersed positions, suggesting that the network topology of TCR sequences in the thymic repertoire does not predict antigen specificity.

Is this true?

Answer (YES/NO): NO